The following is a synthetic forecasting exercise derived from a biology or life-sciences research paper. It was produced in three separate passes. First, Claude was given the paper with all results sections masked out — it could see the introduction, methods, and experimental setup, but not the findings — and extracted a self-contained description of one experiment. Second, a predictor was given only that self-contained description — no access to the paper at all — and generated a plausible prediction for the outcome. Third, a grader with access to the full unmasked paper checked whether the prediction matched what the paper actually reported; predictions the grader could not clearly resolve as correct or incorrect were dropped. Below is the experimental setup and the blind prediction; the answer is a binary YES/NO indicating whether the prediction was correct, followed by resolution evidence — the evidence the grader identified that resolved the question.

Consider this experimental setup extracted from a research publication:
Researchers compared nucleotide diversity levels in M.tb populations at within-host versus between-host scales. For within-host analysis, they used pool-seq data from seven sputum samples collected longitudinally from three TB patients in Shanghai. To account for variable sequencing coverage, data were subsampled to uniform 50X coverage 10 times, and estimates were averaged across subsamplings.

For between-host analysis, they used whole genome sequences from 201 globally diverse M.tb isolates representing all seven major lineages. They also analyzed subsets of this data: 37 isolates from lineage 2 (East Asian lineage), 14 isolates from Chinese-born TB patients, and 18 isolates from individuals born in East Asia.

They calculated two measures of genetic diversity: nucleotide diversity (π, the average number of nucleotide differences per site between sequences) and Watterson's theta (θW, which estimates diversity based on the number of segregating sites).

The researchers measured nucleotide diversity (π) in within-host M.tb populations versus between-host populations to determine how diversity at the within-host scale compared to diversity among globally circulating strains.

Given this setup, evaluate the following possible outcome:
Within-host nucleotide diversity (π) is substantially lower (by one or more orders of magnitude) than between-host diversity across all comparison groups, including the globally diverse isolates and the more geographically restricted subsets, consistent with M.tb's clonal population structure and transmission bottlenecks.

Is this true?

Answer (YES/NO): NO